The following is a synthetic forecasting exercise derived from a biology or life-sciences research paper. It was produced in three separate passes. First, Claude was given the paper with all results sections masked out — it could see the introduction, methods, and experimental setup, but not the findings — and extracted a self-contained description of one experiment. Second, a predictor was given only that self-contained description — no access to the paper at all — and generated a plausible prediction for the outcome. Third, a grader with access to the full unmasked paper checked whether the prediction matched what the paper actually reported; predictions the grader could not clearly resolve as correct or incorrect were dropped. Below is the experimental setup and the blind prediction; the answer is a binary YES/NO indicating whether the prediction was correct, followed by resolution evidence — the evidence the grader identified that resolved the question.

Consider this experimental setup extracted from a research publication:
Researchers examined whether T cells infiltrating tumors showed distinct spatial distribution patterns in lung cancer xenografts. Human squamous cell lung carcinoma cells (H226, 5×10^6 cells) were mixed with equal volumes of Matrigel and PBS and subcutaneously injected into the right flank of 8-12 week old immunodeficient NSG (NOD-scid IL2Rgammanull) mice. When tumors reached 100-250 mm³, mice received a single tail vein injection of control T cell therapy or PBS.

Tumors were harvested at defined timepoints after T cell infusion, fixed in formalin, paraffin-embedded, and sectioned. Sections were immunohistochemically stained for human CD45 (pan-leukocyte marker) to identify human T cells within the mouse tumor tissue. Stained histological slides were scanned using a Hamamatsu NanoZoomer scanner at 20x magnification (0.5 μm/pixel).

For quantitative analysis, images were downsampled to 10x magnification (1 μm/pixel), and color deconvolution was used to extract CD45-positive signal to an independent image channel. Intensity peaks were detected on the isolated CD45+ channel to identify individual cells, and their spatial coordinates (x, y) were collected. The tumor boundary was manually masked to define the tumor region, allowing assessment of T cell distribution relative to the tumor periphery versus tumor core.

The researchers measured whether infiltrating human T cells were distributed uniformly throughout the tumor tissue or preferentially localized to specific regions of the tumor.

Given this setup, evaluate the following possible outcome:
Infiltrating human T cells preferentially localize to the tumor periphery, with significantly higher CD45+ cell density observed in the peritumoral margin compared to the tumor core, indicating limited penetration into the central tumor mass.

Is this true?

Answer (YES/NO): NO